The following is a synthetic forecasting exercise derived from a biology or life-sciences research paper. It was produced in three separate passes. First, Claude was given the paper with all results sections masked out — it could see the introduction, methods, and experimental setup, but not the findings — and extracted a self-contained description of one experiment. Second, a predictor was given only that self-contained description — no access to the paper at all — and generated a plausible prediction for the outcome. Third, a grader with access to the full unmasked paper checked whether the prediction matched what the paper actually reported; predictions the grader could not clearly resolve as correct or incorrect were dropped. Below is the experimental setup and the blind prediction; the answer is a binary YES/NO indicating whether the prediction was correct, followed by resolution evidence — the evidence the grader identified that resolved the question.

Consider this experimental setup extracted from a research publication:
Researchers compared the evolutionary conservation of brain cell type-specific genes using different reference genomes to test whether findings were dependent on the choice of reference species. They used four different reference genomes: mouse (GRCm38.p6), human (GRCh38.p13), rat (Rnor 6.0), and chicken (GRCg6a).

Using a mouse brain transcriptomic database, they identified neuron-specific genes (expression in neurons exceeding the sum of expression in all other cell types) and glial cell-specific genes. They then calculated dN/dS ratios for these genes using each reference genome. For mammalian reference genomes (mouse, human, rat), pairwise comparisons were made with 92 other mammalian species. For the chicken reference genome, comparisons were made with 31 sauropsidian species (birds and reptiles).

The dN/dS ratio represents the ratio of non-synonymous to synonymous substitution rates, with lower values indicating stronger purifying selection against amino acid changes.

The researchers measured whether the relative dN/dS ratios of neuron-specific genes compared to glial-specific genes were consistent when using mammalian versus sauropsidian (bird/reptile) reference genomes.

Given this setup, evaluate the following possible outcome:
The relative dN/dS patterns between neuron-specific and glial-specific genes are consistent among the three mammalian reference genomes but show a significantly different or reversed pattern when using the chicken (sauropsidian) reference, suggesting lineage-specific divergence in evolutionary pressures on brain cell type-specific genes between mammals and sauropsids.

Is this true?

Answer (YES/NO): NO